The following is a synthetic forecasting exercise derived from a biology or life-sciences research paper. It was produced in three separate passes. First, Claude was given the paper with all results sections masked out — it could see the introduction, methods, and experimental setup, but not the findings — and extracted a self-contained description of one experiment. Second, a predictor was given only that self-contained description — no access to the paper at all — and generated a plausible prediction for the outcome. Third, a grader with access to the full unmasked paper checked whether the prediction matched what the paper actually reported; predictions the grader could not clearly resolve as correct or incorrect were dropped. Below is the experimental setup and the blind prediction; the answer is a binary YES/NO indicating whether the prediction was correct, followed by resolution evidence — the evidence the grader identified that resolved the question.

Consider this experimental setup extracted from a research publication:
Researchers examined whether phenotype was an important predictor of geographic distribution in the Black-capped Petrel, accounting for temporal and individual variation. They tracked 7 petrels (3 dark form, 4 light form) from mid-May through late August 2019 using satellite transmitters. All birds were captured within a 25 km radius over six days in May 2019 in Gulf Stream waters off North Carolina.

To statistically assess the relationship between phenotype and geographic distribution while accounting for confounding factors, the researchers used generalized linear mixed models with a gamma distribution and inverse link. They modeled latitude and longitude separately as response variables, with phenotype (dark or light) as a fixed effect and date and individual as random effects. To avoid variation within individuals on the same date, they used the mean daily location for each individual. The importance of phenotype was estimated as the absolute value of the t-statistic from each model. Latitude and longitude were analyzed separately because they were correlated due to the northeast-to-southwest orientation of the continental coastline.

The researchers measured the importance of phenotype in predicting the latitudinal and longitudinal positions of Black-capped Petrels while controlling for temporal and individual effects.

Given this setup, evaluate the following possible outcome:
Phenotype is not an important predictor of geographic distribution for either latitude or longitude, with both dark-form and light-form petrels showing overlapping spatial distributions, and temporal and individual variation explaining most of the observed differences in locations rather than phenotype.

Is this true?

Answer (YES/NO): NO